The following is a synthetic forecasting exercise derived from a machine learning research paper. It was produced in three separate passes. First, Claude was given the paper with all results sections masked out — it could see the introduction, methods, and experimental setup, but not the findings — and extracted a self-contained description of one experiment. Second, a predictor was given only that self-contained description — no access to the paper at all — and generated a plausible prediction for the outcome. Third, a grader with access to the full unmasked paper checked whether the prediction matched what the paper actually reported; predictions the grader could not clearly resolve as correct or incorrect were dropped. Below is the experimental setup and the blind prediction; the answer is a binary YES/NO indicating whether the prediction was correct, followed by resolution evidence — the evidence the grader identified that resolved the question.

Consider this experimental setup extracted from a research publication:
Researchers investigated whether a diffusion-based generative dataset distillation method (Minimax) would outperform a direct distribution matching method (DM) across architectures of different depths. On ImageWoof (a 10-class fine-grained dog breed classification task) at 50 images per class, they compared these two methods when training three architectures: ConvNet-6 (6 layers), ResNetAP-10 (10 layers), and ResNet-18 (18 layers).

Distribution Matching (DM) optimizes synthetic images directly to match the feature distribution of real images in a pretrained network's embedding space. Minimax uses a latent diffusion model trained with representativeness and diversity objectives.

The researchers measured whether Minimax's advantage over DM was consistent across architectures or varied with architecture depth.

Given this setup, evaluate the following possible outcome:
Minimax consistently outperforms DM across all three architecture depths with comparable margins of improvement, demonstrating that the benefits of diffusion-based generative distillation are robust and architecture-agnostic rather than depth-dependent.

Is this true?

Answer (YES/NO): YES